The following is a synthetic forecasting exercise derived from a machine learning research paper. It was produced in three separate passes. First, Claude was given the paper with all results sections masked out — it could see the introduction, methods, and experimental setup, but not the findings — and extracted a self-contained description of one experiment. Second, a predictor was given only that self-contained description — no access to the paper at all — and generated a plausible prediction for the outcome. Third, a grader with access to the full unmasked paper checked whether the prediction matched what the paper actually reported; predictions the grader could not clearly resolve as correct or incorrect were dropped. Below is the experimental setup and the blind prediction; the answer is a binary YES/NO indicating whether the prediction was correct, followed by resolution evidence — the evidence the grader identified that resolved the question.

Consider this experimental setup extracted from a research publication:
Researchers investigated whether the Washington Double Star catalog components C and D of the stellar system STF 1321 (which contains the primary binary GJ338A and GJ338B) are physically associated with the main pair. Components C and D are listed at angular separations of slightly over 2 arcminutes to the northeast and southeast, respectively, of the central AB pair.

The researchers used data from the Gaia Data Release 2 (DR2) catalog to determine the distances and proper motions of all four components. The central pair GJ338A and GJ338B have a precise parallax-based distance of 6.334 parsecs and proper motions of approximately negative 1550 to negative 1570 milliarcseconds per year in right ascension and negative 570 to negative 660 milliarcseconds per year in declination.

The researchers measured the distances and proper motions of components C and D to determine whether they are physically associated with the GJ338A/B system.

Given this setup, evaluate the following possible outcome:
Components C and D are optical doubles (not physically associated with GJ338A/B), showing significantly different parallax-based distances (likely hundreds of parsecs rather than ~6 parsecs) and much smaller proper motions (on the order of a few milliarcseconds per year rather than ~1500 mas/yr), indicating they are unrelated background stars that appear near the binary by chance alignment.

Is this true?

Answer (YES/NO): YES